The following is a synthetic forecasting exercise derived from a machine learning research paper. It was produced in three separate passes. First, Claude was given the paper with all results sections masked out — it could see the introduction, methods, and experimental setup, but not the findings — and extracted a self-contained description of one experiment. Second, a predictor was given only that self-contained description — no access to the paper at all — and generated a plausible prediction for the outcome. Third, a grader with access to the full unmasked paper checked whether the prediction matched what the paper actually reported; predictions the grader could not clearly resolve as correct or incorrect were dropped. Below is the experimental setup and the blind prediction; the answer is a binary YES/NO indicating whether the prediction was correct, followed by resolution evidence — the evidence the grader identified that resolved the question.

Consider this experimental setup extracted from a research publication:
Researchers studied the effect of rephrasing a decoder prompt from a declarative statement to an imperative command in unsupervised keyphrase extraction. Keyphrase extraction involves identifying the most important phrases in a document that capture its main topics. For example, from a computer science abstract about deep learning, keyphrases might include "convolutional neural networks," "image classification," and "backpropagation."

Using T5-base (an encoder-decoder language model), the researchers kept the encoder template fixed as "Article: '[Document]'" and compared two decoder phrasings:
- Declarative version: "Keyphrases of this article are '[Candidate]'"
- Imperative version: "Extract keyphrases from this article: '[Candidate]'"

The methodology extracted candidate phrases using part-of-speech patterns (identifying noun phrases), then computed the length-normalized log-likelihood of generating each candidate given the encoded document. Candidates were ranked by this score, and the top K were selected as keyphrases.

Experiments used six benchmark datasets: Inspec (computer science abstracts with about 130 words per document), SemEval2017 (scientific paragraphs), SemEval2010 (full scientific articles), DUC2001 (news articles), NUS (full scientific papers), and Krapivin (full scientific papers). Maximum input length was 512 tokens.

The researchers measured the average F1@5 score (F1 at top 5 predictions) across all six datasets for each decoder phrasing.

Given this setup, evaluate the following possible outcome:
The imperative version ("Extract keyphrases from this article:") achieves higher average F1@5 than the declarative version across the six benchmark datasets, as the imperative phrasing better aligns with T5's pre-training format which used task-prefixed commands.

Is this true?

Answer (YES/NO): YES